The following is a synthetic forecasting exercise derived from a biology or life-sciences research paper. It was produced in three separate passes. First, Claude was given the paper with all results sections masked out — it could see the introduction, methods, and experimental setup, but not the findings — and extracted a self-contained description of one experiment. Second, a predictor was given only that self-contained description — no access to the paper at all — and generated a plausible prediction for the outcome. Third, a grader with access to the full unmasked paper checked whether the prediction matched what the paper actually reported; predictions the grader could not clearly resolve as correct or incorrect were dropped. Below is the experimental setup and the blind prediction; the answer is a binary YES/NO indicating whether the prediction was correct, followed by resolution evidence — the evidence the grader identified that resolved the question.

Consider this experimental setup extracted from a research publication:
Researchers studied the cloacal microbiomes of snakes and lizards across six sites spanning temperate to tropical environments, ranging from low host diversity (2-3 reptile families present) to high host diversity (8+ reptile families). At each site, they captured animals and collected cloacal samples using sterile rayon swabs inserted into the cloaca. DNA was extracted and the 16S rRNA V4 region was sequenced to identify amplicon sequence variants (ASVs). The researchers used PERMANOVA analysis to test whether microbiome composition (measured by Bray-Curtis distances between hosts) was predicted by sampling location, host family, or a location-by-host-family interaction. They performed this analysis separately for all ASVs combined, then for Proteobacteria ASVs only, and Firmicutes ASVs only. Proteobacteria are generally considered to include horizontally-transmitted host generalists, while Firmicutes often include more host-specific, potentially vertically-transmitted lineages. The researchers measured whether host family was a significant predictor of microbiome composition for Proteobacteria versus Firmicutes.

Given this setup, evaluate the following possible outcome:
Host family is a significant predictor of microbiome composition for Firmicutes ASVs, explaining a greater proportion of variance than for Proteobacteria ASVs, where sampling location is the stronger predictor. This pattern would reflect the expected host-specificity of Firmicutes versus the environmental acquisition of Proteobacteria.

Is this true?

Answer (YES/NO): YES